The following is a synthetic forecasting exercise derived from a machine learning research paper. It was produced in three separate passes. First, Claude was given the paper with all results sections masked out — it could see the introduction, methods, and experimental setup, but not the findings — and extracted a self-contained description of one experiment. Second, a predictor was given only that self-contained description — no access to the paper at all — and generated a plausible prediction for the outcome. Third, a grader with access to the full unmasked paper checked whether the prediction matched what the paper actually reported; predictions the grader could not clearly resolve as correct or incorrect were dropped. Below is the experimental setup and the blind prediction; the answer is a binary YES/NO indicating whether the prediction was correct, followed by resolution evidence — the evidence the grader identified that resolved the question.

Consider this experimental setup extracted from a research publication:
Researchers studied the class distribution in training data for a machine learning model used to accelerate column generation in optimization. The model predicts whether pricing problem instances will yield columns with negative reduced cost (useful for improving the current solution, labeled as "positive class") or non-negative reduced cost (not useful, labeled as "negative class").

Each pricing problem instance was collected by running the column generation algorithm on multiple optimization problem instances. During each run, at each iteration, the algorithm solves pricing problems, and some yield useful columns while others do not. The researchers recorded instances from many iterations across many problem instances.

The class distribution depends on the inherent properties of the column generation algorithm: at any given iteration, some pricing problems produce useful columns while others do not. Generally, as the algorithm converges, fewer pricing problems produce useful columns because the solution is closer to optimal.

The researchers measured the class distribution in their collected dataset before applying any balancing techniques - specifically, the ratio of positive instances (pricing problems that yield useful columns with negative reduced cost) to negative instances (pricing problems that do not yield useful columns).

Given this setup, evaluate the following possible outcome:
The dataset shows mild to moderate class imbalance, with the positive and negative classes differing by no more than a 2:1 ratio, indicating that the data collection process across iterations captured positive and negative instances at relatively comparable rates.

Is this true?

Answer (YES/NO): NO